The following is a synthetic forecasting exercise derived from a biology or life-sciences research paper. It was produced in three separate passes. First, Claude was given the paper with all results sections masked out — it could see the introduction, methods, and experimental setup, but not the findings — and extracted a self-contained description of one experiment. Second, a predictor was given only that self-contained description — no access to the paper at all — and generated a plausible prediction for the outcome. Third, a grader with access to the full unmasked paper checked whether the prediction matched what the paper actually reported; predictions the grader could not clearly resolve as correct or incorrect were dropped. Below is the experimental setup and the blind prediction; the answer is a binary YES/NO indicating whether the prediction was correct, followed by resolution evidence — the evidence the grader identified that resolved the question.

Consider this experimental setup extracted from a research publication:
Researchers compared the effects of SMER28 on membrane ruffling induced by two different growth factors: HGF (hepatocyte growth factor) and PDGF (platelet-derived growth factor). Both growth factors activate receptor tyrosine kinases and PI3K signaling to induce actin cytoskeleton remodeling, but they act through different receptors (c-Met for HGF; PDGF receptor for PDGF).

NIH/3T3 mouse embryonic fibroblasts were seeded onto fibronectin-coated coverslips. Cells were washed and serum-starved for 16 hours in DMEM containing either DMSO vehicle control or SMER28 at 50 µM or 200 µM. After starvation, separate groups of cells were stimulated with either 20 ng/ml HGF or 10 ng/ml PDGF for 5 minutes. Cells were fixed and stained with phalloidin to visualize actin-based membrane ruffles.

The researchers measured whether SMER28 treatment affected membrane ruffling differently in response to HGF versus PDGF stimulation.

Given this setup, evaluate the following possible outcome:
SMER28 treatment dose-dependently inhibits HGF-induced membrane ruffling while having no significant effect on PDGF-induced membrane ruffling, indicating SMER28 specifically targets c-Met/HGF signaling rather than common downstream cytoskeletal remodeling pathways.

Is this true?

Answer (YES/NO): NO